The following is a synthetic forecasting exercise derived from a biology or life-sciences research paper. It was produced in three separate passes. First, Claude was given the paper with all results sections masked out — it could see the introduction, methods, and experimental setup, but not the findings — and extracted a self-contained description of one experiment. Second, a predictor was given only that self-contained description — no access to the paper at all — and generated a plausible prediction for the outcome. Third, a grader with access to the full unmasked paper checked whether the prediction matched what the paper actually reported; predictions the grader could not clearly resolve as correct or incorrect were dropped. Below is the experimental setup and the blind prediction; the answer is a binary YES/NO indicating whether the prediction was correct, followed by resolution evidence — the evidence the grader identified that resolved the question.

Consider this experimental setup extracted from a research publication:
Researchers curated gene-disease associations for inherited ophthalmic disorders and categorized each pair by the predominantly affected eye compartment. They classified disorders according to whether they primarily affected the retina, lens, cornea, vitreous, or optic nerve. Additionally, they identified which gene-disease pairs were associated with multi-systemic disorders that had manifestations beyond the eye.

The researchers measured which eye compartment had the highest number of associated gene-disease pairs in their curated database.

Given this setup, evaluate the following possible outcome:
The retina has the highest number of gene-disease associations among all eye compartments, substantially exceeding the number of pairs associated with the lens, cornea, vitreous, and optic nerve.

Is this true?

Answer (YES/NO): YES